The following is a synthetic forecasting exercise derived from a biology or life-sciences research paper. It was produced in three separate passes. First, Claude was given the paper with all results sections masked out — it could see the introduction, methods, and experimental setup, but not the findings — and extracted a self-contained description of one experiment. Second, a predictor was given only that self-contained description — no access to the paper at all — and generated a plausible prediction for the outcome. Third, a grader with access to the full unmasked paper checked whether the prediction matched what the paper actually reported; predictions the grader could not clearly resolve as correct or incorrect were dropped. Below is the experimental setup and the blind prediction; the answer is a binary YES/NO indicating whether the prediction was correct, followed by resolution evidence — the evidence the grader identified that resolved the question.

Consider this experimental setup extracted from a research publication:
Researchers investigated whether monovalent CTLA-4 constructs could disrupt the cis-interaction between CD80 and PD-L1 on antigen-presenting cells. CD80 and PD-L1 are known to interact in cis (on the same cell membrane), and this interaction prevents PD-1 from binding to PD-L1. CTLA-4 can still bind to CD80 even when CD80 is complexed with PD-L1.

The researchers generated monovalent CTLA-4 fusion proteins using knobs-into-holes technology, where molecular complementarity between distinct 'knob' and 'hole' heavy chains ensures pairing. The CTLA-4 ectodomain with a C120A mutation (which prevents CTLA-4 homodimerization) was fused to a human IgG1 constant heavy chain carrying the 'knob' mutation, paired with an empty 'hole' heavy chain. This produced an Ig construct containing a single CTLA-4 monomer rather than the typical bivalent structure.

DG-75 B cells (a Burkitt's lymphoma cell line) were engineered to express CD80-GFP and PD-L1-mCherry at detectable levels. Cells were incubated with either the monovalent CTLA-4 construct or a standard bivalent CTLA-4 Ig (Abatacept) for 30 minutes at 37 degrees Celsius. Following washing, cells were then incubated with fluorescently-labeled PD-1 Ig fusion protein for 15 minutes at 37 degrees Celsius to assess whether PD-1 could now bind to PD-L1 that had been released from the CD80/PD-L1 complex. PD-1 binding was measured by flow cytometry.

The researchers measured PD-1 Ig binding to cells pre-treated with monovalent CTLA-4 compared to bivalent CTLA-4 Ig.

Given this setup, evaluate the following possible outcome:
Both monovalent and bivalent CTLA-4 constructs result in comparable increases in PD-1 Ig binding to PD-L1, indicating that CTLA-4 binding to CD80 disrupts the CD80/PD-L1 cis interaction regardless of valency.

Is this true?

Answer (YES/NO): NO